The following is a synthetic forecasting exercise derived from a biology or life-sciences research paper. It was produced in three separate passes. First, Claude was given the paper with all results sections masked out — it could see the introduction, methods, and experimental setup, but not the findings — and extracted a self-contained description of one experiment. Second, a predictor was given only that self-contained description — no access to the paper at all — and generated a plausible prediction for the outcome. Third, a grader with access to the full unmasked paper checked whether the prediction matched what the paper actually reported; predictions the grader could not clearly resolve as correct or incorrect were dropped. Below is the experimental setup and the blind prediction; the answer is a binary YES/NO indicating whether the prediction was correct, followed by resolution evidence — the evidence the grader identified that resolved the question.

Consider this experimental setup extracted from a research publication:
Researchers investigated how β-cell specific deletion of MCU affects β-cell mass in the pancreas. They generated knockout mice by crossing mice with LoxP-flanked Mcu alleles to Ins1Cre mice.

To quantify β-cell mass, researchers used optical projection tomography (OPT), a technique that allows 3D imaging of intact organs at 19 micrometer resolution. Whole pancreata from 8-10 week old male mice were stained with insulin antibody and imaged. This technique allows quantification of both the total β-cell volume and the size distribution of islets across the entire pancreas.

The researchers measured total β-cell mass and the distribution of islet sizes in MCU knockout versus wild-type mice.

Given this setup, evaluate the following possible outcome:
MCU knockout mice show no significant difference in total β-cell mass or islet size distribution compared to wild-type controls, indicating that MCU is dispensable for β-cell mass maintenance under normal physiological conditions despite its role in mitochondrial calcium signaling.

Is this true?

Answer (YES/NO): NO